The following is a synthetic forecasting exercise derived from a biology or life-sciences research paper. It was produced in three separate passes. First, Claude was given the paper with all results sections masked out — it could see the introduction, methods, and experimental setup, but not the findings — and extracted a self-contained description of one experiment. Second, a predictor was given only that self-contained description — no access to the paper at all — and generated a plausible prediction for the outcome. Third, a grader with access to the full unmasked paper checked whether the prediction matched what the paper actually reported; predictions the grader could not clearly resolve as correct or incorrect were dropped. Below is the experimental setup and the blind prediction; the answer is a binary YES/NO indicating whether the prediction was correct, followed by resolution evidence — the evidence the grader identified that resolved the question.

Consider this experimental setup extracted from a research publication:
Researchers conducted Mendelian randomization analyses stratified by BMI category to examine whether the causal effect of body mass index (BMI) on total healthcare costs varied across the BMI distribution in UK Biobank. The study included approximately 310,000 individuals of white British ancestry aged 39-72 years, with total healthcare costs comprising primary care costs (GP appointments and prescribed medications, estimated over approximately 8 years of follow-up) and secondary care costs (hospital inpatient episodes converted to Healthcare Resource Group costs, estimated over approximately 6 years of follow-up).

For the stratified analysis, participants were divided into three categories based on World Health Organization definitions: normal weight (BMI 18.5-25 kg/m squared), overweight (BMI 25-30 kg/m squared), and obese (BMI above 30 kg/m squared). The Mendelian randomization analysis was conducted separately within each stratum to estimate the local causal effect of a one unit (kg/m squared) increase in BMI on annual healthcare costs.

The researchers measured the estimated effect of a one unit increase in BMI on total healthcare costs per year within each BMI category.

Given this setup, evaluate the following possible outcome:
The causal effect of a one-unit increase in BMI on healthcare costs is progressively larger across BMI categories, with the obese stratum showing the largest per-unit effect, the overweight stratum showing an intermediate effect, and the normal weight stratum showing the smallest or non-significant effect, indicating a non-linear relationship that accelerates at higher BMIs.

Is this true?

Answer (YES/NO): NO